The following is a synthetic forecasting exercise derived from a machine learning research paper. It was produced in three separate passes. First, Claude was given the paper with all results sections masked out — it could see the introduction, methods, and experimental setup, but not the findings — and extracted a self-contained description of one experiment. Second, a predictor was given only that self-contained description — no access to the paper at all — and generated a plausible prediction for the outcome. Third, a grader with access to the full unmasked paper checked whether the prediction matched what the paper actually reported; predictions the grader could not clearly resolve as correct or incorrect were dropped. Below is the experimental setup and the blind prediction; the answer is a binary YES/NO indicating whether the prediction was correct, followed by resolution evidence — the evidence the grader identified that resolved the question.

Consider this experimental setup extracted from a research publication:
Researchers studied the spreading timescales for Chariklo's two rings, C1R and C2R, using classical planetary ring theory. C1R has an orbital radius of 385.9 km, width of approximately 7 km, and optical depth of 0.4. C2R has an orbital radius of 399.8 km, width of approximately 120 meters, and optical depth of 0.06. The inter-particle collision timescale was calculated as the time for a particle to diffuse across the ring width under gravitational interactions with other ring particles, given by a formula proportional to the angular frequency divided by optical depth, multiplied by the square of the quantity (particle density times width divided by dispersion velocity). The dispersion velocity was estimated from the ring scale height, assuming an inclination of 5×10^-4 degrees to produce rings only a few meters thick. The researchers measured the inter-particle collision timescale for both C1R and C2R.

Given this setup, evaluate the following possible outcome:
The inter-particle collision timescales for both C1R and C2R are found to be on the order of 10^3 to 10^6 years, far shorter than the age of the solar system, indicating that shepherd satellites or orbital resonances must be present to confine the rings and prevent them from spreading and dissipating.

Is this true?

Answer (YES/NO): NO